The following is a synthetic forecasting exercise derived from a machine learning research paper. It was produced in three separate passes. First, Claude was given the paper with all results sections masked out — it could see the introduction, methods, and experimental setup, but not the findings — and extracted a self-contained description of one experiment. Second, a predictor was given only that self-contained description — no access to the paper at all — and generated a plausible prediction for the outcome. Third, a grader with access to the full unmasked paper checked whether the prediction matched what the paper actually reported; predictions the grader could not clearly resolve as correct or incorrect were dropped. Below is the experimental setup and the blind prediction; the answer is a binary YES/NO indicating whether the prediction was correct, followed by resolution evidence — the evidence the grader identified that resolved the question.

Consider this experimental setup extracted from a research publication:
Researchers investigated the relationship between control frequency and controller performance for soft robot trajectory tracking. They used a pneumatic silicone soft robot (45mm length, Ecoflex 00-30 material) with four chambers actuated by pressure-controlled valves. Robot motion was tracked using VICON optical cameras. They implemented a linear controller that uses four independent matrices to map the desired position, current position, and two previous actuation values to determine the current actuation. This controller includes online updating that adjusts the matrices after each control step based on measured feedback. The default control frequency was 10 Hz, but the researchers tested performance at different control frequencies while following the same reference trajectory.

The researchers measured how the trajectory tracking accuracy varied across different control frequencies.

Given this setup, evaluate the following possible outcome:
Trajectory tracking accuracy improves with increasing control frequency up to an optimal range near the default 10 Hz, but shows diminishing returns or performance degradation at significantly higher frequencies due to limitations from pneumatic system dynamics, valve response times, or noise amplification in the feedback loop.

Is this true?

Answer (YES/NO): YES